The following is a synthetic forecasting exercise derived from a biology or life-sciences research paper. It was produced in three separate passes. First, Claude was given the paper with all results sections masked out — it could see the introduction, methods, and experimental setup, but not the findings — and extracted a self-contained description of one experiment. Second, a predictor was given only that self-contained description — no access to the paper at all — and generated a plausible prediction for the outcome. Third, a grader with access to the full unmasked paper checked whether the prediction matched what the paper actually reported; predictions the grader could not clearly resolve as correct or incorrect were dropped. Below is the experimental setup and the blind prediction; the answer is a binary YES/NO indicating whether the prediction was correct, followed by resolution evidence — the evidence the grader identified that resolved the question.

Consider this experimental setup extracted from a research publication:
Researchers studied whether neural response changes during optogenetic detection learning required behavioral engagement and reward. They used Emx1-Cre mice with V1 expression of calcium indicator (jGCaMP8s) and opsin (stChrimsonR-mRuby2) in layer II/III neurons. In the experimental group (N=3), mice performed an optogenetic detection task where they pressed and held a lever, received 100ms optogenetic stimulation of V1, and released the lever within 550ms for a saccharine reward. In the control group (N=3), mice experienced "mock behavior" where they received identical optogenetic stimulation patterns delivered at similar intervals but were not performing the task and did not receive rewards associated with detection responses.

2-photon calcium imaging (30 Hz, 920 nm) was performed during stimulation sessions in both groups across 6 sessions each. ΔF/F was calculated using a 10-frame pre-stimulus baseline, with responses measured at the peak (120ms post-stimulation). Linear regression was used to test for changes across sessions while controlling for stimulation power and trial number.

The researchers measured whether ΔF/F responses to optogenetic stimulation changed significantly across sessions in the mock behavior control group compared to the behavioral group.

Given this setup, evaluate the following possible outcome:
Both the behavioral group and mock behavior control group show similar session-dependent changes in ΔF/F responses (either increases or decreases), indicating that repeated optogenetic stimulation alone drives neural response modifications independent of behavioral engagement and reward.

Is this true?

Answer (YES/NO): NO